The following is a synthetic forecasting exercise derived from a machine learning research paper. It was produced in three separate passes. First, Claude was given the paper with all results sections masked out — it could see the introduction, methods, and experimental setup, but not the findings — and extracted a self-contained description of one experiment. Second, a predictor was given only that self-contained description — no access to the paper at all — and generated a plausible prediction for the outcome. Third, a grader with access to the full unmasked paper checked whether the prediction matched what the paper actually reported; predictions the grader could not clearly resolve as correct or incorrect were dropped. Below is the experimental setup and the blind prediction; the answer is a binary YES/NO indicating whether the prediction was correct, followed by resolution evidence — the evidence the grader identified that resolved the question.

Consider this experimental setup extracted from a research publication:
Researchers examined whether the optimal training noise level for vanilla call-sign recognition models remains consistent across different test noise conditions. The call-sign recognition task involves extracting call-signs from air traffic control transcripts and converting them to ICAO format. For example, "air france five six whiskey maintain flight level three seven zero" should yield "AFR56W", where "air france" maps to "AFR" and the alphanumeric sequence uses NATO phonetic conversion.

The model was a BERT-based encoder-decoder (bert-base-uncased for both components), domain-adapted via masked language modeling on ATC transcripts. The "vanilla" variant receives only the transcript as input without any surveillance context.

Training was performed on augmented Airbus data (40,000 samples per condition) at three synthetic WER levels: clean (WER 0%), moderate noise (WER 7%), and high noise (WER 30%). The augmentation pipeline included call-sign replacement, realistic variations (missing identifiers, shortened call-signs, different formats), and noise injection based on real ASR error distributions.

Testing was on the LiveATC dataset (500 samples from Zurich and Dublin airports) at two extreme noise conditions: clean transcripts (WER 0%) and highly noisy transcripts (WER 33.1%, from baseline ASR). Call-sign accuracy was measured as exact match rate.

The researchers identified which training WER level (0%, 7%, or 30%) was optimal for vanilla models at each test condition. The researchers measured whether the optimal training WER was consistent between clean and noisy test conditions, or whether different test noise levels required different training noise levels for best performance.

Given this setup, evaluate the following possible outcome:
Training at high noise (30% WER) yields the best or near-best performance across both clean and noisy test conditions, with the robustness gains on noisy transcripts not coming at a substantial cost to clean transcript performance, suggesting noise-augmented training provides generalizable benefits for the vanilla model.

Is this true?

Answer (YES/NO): NO